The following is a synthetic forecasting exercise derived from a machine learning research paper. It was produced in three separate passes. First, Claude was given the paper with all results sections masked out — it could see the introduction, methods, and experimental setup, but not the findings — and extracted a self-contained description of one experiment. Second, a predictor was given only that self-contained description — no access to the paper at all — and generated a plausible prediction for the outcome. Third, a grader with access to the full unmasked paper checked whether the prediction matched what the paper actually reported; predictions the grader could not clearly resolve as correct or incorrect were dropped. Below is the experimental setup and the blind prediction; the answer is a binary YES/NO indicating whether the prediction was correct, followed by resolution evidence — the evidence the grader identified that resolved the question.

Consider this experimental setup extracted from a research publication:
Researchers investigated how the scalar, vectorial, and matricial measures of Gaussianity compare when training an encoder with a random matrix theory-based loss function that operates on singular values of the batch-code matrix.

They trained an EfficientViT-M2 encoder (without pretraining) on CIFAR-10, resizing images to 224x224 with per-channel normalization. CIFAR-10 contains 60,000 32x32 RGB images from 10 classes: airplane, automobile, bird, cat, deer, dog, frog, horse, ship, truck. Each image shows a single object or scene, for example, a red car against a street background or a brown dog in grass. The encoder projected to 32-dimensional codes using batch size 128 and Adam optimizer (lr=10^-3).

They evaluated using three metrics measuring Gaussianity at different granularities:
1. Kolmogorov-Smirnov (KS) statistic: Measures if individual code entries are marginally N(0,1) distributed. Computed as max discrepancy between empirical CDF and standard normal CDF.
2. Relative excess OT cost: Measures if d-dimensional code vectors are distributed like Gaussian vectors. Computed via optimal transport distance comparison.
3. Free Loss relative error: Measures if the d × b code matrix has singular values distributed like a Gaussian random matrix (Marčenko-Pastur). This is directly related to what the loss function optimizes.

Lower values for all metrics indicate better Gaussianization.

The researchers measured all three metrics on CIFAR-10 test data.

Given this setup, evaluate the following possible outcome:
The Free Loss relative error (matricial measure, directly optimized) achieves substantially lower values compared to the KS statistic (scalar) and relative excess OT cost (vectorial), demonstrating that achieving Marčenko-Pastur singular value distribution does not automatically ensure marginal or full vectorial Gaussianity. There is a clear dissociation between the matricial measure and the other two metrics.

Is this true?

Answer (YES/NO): NO